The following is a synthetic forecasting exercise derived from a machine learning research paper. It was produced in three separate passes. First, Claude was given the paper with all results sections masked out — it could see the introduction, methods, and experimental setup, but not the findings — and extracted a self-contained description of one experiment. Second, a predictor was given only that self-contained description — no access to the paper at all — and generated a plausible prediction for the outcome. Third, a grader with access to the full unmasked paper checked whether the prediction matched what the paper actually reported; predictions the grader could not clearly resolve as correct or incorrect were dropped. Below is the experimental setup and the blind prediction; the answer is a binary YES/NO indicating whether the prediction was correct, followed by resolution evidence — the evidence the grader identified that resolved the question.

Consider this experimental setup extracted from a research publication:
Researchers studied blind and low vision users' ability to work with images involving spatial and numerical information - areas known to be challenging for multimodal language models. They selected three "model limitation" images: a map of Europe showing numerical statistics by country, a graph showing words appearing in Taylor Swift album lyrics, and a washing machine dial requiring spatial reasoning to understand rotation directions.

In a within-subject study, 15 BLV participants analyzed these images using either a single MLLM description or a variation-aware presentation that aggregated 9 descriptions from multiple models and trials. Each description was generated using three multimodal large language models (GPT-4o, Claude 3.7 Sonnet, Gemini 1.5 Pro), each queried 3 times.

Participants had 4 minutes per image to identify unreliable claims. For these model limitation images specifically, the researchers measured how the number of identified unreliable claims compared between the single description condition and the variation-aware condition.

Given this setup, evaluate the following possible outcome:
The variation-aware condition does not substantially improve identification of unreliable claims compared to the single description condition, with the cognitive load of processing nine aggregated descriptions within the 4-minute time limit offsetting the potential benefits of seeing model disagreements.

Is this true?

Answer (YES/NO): NO